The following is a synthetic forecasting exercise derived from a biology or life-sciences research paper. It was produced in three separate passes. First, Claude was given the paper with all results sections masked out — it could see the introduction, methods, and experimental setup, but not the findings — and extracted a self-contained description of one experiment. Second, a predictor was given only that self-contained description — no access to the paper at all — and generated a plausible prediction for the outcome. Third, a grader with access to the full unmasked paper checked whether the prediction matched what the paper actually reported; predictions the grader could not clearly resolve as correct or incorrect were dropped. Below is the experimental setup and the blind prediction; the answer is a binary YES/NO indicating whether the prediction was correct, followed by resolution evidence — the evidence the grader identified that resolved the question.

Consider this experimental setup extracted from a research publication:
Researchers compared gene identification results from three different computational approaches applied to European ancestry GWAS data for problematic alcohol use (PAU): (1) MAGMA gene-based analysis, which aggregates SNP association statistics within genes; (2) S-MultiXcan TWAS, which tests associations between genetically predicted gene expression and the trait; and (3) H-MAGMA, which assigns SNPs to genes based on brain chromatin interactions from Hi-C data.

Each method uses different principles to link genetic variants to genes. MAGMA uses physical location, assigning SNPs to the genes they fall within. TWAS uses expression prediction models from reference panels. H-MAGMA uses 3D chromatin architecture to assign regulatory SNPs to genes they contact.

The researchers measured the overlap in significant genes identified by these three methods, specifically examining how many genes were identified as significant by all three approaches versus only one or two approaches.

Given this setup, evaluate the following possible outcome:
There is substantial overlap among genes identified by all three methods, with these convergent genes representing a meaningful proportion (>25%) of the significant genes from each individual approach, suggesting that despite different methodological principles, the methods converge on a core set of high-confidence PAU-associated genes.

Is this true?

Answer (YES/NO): NO